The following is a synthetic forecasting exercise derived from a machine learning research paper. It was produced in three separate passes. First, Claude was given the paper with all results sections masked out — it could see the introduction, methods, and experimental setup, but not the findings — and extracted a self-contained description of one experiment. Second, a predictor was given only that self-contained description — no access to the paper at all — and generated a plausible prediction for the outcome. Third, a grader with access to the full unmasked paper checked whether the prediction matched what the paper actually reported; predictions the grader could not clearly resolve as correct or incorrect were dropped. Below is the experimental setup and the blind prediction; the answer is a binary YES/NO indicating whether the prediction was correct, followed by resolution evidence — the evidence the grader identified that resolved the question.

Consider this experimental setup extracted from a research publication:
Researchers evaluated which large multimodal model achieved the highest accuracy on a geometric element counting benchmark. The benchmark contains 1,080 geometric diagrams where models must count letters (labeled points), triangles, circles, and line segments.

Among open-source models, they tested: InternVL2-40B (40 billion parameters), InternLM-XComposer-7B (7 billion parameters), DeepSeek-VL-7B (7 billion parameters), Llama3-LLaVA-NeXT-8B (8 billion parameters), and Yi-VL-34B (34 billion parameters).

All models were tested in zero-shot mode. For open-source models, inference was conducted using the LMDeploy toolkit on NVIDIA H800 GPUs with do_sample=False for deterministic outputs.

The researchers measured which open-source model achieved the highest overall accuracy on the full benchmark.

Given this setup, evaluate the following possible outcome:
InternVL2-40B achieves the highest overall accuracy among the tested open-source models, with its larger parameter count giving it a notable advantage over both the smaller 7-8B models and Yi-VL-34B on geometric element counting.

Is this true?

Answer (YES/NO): YES